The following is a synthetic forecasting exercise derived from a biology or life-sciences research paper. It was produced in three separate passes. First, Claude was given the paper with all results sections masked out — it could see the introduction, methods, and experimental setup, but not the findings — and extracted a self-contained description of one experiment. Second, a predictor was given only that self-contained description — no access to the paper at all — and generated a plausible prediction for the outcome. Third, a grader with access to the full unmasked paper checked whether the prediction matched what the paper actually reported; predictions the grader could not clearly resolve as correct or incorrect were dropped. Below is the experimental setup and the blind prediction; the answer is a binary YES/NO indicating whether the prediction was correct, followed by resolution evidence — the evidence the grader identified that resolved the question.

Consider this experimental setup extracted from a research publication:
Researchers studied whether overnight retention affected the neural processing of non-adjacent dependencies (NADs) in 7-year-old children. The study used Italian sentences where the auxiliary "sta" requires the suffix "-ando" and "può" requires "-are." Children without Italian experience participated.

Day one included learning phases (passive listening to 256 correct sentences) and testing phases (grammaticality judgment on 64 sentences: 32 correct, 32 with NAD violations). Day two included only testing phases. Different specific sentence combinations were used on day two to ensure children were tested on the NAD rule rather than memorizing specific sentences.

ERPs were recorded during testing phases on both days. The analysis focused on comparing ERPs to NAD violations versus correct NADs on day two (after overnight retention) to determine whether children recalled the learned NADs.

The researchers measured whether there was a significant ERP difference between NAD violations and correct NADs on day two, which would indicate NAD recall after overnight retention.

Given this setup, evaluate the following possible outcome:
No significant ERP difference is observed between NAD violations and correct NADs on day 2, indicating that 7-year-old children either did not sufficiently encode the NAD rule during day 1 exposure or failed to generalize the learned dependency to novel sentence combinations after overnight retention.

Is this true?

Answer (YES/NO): NO